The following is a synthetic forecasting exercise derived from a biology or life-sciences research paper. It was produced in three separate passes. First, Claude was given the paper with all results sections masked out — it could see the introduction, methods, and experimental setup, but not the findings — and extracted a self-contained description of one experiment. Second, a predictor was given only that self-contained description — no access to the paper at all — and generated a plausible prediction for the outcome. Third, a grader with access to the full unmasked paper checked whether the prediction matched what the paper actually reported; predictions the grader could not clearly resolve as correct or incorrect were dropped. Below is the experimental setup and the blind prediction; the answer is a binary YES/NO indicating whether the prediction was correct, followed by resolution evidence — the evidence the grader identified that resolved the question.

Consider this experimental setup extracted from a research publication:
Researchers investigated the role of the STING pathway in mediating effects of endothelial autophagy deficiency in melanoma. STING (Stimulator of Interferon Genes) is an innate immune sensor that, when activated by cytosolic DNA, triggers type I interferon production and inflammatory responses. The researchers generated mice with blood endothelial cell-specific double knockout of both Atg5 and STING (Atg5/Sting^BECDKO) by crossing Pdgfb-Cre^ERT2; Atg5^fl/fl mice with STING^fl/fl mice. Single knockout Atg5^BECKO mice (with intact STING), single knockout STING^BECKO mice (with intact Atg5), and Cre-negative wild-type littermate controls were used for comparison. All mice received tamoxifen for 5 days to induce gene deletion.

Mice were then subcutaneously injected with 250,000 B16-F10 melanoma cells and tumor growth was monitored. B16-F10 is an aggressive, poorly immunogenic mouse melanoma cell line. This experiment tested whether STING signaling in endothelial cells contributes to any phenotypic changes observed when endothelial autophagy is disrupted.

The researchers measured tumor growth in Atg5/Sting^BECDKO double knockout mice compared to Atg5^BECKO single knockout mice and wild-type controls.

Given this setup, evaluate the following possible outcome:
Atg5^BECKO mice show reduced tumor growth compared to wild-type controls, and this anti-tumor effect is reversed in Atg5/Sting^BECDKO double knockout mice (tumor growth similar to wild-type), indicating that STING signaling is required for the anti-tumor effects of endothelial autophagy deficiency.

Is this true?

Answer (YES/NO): NO